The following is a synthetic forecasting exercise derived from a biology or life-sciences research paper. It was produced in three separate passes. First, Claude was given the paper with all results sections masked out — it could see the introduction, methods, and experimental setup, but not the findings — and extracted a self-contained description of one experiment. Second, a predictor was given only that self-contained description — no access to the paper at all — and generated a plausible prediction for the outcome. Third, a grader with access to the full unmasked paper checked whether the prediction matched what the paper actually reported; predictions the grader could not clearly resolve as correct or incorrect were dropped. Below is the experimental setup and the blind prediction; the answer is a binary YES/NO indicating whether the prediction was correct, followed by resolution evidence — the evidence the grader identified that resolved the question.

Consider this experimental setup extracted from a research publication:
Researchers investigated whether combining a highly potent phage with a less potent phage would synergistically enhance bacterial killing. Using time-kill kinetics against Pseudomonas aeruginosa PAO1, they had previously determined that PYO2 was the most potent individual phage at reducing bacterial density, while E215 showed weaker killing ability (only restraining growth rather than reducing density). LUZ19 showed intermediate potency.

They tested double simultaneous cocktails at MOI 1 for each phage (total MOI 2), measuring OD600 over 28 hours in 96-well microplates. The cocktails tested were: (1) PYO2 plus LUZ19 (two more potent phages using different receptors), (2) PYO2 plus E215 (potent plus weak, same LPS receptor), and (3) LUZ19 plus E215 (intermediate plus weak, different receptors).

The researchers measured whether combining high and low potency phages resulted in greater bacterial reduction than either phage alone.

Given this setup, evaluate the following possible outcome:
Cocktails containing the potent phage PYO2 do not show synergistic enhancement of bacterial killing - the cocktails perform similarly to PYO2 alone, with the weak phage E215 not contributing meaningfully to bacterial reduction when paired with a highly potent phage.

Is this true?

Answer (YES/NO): NO